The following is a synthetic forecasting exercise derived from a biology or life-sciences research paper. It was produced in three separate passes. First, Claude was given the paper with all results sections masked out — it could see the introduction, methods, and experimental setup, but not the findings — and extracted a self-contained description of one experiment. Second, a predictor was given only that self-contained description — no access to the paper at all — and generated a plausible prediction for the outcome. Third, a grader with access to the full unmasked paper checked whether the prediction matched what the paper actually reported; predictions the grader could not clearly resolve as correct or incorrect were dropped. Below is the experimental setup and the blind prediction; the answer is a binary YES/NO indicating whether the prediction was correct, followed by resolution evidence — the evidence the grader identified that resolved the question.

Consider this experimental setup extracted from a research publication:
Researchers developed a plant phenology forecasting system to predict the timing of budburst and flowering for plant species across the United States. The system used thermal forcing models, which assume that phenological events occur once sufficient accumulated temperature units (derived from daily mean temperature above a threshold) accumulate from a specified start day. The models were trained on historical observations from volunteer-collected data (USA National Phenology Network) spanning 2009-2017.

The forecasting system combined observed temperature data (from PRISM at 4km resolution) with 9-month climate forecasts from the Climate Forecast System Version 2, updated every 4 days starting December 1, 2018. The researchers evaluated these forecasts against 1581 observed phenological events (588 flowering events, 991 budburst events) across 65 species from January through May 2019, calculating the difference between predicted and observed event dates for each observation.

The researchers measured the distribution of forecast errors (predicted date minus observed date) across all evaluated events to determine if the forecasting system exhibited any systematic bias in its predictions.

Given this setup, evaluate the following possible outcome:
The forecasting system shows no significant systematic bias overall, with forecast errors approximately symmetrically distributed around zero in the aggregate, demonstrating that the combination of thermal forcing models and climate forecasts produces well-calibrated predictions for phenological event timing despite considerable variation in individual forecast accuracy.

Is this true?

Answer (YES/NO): NO